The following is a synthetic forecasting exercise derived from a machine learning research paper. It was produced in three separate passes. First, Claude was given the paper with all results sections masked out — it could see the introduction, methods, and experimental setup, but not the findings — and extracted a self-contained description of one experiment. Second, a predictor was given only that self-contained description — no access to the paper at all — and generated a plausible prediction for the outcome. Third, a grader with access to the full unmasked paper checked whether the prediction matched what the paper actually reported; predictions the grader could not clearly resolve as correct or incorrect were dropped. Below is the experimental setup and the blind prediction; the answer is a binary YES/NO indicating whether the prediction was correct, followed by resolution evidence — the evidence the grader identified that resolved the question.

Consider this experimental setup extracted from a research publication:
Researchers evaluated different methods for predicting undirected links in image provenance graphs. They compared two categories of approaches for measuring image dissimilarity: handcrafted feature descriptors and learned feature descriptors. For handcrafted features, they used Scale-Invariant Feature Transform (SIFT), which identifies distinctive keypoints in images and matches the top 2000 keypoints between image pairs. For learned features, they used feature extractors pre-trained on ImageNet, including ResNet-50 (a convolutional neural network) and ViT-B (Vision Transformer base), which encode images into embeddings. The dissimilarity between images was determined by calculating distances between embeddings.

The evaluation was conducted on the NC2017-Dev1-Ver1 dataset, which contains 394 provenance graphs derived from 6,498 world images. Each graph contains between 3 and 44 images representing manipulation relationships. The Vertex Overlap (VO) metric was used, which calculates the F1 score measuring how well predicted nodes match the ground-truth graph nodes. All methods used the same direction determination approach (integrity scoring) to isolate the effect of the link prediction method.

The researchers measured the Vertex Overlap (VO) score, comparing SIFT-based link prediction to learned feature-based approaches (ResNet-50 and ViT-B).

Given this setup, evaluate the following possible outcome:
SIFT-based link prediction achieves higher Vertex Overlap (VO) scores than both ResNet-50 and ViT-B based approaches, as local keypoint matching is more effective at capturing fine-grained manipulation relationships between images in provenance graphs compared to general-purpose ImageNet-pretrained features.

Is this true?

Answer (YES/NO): NO